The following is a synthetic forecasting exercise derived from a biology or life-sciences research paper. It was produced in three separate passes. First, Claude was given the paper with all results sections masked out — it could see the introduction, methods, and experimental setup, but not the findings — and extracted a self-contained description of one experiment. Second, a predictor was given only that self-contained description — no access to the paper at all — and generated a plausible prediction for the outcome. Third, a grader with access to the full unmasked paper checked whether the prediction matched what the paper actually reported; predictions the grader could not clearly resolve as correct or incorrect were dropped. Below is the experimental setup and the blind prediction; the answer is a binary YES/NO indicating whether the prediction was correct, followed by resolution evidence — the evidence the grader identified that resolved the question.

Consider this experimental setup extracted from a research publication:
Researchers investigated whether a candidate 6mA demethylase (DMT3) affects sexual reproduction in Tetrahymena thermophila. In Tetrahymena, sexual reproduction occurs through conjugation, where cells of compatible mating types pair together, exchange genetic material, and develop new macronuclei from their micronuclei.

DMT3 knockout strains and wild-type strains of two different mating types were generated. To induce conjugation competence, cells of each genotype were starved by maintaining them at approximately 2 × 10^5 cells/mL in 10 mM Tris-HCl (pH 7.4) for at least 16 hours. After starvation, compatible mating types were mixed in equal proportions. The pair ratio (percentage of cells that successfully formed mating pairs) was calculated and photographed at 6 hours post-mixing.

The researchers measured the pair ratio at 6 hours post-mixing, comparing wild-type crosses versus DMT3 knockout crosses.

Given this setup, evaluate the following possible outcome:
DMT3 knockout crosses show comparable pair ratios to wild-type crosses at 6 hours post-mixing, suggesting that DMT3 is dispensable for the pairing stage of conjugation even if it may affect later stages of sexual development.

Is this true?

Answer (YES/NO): NO